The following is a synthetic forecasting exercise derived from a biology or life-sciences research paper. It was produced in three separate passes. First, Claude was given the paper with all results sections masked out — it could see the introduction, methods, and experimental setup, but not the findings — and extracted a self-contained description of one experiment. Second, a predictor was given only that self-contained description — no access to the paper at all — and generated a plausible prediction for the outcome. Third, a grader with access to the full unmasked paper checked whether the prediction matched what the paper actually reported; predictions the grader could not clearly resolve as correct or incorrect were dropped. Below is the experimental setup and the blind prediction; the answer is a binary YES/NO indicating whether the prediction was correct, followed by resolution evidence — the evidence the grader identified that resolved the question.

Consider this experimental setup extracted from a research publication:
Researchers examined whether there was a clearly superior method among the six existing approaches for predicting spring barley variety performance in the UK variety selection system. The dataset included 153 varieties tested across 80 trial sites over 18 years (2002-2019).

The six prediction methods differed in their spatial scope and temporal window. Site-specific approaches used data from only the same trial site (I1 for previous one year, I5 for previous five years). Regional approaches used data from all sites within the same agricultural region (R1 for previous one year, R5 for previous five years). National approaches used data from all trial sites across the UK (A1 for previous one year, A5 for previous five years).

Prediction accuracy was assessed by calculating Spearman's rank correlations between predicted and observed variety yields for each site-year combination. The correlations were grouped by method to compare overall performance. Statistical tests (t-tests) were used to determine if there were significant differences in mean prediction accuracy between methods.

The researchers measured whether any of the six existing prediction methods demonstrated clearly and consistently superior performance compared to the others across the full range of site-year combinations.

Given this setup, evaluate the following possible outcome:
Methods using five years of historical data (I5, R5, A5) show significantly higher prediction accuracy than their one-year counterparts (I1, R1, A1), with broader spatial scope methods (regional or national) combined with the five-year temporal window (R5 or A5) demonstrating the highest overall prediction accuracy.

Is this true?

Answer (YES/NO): NO